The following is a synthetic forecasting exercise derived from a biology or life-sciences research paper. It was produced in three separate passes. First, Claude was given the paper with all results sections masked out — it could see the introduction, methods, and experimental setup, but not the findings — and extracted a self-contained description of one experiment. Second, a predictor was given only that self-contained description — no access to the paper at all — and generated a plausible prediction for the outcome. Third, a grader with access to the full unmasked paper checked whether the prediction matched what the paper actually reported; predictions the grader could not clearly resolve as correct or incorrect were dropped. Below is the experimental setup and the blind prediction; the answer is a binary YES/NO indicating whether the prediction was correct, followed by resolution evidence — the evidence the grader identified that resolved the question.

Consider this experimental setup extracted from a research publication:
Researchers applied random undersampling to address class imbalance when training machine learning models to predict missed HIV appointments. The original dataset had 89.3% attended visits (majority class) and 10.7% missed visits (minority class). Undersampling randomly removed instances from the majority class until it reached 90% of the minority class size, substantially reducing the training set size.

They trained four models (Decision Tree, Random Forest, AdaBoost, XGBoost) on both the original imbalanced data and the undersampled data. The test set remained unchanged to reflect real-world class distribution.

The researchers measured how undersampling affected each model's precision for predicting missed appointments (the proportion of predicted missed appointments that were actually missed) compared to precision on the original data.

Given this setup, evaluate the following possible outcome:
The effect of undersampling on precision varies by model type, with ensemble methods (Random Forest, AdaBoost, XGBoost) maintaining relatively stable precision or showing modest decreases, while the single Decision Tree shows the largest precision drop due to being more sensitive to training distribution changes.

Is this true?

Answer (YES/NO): NO